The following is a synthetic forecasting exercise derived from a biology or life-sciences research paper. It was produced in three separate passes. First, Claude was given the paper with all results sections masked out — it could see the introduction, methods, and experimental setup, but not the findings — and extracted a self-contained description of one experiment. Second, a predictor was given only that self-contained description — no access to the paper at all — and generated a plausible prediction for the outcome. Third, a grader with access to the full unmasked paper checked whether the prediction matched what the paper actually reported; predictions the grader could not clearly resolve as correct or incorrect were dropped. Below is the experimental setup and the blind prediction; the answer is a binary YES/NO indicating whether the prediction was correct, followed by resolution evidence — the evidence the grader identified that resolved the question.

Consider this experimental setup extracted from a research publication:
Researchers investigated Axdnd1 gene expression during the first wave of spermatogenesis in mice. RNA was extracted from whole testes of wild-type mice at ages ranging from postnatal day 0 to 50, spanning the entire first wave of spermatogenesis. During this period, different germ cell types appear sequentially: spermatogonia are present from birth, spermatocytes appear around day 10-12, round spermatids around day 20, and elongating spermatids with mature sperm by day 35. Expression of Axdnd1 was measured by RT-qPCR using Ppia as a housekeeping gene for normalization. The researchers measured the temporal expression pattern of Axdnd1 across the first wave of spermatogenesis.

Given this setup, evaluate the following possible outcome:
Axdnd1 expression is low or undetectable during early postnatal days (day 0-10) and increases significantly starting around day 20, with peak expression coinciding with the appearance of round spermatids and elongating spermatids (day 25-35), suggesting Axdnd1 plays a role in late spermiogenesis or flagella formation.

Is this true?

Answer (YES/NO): NO